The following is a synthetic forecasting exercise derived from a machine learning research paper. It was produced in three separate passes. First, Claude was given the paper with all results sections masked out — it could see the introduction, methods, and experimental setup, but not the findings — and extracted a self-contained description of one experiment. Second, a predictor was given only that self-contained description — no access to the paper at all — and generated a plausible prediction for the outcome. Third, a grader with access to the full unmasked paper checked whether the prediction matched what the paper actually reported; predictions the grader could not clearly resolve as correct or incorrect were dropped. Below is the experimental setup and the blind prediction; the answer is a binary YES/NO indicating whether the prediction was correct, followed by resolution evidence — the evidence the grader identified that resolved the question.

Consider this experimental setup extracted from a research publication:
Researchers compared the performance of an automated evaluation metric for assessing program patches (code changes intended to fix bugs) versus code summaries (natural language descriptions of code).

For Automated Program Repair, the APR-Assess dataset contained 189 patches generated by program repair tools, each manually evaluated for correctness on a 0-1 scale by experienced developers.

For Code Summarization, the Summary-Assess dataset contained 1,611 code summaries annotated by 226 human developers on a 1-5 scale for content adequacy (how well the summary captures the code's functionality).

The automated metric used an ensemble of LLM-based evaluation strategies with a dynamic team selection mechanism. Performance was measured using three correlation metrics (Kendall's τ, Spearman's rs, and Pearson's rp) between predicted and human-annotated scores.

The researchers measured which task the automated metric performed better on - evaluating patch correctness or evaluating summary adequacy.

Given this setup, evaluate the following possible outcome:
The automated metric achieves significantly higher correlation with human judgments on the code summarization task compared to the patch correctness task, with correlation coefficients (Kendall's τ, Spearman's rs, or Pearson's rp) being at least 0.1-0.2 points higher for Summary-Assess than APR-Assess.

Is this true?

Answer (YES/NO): NO